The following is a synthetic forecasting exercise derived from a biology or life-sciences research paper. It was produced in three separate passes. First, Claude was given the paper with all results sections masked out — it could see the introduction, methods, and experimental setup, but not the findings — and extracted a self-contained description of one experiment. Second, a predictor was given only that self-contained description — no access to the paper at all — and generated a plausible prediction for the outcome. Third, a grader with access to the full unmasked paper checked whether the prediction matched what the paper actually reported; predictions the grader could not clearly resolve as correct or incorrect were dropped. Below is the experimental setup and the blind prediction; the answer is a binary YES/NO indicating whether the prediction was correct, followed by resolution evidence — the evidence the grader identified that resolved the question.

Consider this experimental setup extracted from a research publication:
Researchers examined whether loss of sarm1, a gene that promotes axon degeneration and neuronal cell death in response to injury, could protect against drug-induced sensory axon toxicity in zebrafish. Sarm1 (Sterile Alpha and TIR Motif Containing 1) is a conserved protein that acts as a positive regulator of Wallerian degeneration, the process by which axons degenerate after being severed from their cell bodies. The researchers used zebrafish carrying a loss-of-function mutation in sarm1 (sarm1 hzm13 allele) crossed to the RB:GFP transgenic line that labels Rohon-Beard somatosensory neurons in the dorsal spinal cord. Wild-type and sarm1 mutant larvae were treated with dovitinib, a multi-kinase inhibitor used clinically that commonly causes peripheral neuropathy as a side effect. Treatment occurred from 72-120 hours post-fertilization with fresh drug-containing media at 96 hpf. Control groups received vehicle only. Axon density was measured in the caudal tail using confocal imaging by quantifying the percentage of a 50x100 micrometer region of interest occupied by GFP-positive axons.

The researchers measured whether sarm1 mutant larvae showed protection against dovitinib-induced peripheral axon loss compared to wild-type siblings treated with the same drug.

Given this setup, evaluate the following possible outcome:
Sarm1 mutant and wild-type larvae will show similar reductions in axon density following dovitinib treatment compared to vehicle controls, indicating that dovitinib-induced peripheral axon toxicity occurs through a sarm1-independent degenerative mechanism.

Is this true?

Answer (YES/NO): NO